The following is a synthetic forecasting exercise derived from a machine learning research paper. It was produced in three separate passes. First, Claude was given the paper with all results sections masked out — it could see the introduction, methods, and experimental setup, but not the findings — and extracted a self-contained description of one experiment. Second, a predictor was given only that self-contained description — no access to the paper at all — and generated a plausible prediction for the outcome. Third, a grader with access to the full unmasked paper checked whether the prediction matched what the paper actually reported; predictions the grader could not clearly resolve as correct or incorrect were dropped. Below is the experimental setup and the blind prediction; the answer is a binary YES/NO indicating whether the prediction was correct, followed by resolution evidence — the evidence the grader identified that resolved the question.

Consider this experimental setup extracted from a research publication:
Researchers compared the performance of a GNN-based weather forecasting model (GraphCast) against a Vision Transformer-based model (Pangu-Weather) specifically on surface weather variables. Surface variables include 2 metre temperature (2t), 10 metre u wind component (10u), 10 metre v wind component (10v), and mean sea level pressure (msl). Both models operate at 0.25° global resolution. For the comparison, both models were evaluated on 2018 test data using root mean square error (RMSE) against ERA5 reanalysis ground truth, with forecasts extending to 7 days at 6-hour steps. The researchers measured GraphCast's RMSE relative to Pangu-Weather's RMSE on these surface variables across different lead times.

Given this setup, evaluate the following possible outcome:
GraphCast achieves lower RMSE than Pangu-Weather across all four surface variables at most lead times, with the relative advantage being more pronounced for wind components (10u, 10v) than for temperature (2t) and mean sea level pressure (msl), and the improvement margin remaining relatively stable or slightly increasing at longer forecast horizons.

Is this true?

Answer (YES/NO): NO